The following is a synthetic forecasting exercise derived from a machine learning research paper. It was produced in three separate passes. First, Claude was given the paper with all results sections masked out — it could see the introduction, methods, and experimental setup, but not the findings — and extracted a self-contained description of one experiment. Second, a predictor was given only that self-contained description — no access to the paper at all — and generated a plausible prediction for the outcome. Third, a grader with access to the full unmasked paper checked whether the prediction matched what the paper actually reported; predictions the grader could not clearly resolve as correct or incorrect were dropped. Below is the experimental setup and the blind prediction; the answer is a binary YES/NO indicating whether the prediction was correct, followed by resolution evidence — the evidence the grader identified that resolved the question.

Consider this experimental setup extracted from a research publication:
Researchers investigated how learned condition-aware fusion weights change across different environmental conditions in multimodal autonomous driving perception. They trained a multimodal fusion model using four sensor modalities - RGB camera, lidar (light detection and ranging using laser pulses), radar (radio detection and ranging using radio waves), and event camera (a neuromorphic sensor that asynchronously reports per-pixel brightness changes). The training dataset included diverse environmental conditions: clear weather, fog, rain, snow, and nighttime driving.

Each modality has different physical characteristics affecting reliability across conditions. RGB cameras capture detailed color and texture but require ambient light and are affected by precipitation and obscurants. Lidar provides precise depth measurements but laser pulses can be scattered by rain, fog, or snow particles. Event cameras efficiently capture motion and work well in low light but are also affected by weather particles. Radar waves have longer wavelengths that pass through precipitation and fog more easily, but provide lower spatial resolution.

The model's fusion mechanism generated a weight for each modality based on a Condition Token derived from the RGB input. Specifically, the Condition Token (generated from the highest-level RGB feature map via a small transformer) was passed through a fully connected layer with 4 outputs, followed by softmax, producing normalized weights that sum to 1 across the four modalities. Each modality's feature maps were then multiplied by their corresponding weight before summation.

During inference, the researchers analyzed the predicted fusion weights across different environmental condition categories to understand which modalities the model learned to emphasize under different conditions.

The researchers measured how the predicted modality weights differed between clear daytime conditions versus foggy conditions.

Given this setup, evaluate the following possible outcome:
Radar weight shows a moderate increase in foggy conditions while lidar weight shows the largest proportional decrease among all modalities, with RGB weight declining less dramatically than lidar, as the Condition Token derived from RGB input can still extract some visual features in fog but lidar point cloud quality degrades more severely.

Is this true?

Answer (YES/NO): NO